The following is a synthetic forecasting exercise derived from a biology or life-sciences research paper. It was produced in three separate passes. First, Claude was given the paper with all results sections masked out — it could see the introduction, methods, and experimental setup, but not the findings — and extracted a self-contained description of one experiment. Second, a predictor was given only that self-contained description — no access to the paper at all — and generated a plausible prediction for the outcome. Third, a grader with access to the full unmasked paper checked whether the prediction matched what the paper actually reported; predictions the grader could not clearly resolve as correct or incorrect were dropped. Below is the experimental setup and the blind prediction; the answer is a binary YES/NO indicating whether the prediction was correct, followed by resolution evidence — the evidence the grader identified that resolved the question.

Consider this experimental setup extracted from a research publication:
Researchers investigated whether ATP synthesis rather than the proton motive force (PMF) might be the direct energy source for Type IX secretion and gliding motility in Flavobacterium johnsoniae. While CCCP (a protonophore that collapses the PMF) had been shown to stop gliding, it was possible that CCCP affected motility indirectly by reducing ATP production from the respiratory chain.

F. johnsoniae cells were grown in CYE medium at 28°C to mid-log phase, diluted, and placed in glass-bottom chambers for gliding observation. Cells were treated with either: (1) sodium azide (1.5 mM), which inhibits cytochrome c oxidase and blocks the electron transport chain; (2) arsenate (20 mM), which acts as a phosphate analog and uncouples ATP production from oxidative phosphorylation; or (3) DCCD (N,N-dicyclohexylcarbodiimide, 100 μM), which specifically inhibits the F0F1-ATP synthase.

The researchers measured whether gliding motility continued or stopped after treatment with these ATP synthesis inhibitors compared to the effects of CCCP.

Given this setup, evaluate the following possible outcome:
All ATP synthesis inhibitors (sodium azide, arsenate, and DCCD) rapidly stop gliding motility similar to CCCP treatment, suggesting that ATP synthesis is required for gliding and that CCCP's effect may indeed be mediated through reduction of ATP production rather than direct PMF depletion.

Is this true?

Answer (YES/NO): NO